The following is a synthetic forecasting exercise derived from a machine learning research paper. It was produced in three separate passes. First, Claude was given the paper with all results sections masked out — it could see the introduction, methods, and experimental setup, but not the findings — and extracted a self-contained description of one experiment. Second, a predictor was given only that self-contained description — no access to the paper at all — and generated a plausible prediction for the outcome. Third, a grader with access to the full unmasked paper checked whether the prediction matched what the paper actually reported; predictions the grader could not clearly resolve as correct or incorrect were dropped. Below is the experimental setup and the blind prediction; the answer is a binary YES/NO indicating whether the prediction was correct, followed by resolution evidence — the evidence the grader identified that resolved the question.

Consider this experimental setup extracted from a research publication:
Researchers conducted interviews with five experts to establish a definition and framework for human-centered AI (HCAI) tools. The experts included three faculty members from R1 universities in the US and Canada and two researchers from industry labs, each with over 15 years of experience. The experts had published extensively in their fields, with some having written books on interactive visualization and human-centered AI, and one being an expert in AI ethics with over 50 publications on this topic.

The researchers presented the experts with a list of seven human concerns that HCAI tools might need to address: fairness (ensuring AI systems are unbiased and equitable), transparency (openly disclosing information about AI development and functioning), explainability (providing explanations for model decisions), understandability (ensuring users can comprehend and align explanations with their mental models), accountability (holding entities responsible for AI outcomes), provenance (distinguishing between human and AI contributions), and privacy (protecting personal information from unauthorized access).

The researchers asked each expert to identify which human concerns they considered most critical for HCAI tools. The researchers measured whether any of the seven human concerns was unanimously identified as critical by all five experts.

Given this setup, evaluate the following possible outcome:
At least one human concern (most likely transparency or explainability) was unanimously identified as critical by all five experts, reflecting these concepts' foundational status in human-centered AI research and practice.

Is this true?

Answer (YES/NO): YES